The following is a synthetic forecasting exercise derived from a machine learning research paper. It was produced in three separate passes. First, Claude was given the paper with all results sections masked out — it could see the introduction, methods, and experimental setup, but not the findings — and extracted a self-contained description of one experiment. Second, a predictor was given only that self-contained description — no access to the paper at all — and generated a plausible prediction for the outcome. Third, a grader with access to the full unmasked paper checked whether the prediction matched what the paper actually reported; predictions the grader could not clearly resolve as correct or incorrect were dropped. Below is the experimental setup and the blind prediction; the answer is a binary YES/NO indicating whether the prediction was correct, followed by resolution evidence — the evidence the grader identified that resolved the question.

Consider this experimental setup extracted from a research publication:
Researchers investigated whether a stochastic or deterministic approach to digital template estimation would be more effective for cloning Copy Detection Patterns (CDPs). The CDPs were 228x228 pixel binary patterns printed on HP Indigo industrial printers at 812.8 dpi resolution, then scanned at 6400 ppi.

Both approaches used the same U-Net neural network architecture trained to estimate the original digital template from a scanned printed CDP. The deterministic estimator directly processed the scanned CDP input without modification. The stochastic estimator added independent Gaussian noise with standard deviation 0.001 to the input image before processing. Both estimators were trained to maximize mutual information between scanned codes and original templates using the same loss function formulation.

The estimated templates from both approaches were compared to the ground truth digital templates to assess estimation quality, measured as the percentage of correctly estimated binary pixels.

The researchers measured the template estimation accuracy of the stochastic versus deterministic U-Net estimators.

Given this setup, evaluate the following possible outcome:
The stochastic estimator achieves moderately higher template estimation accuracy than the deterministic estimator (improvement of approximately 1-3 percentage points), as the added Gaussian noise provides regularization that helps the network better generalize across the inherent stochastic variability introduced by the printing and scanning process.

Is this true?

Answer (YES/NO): NO